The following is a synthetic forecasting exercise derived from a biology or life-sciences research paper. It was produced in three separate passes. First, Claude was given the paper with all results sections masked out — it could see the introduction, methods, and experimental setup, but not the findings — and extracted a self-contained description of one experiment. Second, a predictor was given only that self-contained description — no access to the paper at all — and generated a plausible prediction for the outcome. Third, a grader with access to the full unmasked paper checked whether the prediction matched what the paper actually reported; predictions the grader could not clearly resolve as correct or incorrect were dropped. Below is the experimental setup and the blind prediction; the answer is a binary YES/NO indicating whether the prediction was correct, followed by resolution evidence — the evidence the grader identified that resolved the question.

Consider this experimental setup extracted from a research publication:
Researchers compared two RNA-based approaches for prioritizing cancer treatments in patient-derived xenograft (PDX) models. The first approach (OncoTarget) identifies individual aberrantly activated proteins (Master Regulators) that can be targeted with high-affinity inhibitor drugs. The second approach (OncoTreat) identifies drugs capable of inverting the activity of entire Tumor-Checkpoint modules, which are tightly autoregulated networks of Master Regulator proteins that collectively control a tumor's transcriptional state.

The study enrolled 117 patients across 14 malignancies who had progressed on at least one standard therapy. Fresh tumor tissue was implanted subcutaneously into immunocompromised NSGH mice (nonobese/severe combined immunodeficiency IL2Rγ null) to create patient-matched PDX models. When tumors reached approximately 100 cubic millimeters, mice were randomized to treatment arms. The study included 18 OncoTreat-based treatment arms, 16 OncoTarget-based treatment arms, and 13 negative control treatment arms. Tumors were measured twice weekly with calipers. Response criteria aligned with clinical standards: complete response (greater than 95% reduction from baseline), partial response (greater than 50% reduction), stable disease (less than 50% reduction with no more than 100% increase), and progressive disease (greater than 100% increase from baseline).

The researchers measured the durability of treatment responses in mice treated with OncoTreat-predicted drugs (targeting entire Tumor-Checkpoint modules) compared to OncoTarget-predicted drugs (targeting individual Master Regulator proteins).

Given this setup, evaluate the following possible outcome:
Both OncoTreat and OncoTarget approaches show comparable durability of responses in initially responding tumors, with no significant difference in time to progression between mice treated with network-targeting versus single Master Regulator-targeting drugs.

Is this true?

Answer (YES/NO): NO